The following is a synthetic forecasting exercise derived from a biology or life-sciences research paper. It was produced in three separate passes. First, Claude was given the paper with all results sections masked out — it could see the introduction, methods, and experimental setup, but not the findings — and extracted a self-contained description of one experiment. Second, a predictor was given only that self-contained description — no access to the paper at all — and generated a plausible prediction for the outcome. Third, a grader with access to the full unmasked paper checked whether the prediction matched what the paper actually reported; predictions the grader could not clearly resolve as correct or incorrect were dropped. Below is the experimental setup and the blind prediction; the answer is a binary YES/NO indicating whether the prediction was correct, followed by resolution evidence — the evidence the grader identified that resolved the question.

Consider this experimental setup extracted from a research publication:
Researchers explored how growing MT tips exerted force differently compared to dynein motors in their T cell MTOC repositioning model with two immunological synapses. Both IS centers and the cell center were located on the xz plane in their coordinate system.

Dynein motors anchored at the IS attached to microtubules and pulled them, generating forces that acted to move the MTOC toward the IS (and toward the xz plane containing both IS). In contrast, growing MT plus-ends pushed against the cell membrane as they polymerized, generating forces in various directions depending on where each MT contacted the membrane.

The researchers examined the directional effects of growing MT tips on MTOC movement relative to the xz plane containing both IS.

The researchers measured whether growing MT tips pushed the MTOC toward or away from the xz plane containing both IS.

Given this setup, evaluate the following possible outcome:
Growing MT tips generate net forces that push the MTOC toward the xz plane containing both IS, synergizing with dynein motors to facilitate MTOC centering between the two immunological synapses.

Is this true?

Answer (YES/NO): NO